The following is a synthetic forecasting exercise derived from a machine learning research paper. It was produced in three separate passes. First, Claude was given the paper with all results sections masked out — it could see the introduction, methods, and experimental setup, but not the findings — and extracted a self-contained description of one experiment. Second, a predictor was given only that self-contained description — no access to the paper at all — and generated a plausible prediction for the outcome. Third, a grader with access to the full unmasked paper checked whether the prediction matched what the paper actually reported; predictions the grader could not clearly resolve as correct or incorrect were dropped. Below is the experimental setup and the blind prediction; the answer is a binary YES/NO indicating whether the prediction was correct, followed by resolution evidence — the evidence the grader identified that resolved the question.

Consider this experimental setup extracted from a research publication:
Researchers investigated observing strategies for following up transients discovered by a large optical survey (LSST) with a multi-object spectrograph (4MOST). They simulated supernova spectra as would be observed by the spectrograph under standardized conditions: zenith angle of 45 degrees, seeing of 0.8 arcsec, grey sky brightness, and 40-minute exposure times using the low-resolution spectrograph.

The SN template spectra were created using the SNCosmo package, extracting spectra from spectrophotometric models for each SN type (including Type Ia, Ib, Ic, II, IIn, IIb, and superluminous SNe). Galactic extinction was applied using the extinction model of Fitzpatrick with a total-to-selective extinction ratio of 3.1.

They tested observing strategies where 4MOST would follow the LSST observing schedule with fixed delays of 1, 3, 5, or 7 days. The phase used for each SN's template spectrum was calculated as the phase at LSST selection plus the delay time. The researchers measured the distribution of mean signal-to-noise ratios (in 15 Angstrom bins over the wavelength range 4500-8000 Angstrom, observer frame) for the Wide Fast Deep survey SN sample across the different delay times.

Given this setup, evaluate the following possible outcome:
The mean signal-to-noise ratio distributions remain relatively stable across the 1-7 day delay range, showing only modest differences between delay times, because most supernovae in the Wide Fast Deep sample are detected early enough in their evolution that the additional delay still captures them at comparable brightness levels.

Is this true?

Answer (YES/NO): YES